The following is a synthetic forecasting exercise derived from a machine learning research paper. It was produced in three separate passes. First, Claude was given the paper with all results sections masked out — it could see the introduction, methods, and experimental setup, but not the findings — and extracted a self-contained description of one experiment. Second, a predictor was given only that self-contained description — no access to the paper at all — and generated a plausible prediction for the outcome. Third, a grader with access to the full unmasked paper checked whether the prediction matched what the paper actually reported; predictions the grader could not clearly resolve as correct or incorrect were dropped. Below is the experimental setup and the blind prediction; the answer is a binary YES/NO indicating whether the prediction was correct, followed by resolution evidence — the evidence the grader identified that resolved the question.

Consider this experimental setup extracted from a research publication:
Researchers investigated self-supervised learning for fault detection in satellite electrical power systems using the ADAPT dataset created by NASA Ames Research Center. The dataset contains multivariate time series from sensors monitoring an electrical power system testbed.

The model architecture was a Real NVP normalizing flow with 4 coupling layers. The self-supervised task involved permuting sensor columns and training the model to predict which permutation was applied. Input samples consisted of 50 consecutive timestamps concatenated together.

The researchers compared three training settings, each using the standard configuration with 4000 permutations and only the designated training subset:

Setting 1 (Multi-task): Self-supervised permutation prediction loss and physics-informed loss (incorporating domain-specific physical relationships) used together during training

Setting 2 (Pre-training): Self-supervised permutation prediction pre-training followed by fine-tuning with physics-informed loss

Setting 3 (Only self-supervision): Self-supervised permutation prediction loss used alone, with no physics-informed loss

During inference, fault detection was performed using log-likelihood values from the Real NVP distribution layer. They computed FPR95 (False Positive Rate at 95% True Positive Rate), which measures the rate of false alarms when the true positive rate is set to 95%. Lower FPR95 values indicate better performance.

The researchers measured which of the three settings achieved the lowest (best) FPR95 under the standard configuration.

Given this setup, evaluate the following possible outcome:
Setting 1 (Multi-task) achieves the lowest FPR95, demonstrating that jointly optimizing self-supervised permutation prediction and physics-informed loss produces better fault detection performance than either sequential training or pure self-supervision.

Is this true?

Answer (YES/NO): YES